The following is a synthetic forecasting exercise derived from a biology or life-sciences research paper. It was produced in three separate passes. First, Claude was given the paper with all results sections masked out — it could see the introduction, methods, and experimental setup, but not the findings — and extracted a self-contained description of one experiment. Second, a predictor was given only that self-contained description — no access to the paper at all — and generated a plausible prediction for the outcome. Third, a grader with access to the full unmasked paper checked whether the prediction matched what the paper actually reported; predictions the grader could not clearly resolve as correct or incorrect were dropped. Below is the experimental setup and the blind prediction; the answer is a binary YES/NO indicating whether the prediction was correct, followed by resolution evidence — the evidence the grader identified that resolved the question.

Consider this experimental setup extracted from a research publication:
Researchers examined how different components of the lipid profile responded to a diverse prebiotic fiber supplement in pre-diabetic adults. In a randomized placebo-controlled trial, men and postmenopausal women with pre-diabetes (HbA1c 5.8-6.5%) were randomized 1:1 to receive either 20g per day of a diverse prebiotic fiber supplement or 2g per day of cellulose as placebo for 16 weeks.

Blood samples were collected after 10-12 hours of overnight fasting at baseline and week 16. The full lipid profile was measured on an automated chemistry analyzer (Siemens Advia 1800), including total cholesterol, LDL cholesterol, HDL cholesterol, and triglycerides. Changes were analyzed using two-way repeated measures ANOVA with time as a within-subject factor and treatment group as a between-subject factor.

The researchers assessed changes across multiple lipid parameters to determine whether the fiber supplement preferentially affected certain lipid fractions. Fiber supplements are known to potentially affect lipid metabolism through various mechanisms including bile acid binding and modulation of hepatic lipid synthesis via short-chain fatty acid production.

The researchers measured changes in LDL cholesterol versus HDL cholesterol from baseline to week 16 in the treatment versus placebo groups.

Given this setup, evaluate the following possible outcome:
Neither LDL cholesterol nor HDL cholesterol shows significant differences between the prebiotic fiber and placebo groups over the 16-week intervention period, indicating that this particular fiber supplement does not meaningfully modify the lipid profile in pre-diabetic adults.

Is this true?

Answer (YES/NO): YES